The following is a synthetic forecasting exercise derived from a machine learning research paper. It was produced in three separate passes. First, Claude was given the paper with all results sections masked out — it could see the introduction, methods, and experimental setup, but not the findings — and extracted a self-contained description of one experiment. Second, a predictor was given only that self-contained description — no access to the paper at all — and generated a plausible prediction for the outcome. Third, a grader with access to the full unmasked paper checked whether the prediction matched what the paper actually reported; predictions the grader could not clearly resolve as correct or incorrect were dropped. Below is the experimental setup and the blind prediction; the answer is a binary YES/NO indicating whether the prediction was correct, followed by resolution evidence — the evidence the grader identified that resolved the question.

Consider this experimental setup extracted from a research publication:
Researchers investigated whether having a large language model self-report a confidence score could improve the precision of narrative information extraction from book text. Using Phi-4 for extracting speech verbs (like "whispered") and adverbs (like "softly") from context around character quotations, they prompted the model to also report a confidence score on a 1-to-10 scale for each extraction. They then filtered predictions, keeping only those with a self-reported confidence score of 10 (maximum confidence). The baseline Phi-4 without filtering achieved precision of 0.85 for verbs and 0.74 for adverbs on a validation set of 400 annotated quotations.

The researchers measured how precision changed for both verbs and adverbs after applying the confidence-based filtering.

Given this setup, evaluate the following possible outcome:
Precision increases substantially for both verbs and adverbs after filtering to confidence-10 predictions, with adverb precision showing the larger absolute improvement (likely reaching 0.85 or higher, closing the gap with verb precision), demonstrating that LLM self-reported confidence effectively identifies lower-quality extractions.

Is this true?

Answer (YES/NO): YES